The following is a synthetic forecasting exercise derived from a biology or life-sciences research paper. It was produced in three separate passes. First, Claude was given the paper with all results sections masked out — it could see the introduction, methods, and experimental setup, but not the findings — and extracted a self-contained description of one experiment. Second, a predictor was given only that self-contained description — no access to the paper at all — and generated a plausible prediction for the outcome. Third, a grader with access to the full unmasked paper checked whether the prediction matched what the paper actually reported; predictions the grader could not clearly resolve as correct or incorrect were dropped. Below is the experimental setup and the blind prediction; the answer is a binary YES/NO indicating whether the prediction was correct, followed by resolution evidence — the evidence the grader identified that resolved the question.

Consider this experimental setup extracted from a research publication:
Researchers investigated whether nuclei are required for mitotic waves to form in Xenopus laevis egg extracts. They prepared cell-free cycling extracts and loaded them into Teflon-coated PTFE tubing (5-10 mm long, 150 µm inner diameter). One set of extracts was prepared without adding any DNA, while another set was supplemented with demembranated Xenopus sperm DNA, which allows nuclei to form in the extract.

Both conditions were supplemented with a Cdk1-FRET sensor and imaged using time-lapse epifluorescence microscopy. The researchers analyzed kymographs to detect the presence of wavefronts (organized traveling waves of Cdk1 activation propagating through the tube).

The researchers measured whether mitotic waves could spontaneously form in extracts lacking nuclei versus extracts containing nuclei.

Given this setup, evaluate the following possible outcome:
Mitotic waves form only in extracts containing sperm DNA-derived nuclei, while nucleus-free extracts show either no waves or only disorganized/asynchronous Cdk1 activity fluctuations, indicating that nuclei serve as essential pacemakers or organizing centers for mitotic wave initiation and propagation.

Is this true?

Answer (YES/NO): NO